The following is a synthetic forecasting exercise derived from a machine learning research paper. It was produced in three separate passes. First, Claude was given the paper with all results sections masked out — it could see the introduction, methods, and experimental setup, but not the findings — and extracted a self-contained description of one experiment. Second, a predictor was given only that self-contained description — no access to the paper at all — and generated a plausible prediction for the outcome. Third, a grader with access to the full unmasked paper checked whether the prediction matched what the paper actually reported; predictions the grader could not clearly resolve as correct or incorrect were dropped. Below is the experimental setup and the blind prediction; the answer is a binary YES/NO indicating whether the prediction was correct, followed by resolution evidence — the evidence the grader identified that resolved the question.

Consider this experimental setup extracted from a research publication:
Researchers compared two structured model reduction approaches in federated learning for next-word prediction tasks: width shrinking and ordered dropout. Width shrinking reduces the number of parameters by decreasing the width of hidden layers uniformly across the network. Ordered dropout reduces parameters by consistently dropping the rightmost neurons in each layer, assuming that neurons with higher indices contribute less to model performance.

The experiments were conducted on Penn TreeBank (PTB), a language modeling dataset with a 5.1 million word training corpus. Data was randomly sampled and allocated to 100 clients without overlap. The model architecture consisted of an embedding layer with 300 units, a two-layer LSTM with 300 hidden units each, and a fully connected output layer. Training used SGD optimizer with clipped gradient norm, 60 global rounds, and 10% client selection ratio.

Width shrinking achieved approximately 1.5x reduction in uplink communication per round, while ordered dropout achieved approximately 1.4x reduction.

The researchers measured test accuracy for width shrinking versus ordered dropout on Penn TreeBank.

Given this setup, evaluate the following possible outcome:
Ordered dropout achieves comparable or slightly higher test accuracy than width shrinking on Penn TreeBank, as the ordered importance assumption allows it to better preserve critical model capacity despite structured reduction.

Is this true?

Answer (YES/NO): YES